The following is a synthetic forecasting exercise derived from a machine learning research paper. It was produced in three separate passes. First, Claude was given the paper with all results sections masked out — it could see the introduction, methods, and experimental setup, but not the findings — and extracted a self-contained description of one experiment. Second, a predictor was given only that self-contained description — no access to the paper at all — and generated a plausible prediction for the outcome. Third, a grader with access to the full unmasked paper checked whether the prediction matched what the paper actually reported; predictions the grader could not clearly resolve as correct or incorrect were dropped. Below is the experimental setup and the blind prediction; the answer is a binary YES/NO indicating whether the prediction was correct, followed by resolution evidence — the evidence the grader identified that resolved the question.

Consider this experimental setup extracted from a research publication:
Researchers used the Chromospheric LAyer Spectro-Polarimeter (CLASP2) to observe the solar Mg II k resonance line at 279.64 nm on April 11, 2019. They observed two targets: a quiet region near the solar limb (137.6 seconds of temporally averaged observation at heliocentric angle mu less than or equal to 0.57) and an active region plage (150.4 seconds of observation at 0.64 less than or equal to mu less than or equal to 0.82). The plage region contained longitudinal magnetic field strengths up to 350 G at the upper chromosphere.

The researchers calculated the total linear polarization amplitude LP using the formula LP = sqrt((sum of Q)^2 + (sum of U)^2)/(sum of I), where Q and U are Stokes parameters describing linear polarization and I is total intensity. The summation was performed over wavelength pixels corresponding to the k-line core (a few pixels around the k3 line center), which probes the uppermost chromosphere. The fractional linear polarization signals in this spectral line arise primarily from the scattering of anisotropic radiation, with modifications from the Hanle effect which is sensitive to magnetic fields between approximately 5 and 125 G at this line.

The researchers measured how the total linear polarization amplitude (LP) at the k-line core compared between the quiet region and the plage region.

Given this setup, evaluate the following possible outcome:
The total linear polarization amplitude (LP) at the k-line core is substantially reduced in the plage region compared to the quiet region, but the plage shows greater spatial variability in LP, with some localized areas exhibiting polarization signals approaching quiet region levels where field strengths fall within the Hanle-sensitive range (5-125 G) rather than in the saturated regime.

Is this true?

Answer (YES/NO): NO